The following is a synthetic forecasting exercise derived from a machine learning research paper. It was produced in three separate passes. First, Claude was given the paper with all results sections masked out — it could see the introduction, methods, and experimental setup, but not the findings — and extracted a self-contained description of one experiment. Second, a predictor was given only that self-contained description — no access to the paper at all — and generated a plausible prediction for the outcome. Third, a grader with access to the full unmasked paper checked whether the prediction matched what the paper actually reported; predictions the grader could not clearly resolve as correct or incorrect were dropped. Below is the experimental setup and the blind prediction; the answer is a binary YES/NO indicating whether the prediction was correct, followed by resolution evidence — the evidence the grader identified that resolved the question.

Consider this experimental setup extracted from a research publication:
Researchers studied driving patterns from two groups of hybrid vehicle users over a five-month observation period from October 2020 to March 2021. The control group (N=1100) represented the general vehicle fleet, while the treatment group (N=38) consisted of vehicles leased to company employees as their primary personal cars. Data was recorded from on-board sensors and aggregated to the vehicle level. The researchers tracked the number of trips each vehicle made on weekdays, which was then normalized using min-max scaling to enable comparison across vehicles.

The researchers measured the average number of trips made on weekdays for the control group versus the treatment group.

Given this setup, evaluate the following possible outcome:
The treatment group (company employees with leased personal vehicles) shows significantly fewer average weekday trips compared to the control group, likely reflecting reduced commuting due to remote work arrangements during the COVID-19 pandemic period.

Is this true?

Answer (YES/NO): NO